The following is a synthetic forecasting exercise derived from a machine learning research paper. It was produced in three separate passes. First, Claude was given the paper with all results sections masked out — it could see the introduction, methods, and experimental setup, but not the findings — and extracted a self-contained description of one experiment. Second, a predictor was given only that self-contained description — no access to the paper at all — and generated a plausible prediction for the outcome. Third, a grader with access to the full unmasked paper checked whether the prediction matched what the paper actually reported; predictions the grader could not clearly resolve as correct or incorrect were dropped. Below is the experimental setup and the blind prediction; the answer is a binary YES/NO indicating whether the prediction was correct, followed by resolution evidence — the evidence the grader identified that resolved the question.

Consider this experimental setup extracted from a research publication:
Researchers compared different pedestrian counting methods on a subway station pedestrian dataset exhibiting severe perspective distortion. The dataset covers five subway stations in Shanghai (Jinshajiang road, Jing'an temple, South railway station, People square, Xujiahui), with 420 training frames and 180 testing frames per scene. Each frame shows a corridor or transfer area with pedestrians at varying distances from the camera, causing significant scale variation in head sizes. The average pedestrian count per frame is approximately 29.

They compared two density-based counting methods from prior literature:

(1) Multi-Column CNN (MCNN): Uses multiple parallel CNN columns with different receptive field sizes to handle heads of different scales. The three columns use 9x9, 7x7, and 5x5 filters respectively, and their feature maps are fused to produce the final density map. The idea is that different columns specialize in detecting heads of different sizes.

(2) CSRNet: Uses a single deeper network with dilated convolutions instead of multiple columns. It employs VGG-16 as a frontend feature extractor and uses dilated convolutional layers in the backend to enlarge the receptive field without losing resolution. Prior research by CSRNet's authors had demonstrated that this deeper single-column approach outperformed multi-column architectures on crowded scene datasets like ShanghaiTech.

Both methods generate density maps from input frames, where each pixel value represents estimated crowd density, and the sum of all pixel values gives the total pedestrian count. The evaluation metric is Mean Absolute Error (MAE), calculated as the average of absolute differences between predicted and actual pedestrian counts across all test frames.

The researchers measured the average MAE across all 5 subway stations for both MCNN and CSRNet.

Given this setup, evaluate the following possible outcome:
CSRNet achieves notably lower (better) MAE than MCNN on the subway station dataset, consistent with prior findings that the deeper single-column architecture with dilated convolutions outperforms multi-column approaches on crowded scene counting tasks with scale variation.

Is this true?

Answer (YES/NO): NO